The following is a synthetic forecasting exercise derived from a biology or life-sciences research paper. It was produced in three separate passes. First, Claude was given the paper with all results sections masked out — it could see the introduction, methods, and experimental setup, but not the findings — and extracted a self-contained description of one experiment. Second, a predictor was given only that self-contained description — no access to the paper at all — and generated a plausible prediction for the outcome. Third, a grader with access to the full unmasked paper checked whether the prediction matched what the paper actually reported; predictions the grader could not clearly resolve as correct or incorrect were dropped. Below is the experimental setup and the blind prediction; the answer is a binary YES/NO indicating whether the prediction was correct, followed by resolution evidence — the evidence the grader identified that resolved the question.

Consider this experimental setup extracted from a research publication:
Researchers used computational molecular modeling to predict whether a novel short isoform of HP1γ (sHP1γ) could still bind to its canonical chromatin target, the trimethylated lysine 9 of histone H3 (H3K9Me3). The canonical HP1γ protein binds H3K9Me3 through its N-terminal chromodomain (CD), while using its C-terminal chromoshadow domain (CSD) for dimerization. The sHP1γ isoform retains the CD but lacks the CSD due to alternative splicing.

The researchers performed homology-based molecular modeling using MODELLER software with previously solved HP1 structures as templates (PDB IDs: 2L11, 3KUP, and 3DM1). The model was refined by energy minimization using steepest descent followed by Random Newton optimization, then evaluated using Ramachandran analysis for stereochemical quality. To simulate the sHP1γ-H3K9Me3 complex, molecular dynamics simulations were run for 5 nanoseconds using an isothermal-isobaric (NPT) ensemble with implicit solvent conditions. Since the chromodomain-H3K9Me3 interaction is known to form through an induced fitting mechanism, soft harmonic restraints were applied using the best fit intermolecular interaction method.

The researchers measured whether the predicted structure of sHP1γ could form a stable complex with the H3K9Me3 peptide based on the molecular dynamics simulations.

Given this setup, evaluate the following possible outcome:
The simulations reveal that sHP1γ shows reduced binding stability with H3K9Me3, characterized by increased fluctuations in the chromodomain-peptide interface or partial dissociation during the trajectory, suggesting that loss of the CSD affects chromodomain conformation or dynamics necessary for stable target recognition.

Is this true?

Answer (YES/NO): NO